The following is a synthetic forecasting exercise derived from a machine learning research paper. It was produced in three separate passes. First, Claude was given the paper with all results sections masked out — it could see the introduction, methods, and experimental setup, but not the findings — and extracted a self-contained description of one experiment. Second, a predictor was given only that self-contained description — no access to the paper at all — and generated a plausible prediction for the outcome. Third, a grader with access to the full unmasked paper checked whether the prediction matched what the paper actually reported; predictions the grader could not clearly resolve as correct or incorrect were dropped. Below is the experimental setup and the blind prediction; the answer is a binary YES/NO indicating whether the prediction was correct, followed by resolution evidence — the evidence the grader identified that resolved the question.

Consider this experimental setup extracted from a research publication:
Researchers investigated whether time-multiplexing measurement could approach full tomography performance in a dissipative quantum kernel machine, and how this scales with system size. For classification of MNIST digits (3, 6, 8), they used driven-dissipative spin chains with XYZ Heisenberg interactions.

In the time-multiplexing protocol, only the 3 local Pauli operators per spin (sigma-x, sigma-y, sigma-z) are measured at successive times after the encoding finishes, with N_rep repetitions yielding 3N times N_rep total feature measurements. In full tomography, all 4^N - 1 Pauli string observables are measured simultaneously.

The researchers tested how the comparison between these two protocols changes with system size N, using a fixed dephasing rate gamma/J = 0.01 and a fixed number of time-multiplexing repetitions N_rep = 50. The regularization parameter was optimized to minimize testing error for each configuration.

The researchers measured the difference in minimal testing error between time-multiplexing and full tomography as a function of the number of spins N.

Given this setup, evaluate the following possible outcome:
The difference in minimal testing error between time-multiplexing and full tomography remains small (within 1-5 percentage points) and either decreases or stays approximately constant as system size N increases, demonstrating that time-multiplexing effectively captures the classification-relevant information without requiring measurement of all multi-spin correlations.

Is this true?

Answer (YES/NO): NO